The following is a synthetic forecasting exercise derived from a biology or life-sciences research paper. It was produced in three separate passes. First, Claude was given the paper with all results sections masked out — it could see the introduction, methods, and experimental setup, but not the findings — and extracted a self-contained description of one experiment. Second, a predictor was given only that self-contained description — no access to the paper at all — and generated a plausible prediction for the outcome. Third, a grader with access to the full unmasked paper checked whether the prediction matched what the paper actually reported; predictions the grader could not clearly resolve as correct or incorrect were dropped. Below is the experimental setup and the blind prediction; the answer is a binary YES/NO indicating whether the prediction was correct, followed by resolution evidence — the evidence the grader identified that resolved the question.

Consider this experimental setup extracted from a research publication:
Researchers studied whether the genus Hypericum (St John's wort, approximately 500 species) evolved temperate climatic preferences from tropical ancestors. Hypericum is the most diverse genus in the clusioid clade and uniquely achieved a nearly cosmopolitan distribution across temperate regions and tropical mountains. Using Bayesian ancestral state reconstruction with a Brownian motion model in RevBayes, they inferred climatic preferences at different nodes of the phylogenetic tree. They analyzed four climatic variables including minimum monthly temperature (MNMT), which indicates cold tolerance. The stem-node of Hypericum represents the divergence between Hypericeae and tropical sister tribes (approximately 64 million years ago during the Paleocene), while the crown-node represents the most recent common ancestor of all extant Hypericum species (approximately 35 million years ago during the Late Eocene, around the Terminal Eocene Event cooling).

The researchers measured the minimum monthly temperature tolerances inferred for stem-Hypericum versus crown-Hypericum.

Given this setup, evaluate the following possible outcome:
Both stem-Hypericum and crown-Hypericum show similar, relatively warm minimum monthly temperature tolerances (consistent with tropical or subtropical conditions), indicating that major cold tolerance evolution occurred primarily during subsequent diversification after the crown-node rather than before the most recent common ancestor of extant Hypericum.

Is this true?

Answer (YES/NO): NO